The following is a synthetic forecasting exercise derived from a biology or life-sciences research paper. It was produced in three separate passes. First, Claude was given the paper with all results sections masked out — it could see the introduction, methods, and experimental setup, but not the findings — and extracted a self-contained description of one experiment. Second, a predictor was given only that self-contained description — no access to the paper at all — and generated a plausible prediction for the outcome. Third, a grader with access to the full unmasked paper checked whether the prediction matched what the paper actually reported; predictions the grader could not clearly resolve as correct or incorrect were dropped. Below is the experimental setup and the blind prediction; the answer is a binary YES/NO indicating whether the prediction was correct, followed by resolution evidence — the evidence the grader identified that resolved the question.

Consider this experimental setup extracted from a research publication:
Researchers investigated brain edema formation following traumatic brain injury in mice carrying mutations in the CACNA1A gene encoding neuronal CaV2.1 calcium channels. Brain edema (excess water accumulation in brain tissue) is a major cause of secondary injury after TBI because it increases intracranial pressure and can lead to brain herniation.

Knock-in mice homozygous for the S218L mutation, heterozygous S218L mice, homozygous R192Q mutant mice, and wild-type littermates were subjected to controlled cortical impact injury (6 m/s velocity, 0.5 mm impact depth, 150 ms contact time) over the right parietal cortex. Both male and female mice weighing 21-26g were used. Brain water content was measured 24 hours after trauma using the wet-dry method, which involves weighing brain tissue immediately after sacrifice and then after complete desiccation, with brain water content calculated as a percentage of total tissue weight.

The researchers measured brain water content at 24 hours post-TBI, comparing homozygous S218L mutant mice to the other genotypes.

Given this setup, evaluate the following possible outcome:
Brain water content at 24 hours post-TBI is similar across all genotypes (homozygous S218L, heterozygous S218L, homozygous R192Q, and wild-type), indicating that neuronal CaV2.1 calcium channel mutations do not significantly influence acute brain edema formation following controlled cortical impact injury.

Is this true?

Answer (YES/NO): NO